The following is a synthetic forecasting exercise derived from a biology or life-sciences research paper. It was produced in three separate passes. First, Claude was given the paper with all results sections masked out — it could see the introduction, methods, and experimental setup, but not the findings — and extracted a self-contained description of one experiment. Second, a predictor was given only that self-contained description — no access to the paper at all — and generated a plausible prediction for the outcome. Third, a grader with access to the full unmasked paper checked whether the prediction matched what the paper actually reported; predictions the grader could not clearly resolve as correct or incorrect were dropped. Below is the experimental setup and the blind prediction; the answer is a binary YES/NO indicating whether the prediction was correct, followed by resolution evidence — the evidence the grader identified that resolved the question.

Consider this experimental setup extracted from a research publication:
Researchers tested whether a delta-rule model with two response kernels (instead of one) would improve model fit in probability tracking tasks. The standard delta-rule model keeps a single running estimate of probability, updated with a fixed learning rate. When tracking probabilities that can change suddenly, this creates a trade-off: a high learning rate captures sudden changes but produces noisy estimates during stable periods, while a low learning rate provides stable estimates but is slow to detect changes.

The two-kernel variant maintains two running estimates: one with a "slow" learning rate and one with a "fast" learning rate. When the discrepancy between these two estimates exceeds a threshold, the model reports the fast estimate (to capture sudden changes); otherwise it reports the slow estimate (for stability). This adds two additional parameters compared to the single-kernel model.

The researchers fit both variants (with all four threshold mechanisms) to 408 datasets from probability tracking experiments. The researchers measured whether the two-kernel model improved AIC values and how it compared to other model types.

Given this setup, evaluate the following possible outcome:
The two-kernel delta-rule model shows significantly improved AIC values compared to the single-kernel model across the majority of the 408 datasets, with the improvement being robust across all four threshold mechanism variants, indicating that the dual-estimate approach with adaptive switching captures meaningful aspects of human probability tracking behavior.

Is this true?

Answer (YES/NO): YES